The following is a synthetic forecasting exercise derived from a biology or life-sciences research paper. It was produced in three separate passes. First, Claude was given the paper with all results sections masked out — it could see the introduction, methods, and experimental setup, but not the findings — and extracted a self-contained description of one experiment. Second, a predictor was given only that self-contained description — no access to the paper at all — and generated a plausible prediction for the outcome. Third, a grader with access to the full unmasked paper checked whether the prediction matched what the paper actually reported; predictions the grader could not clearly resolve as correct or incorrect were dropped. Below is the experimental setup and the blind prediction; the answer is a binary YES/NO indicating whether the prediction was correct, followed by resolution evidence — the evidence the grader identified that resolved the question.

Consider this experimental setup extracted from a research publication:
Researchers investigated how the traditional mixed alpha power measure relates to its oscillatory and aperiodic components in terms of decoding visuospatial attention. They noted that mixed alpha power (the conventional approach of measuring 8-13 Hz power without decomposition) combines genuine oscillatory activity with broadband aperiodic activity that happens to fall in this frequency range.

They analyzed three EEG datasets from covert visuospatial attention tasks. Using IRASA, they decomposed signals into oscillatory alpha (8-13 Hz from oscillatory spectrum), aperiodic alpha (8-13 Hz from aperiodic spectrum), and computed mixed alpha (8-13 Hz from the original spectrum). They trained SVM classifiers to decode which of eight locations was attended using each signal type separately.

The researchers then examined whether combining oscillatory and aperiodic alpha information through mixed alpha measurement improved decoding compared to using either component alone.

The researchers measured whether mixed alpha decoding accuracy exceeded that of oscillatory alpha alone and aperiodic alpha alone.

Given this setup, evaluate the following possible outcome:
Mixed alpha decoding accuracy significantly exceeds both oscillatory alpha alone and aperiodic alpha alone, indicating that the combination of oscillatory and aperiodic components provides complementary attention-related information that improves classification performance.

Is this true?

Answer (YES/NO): NO